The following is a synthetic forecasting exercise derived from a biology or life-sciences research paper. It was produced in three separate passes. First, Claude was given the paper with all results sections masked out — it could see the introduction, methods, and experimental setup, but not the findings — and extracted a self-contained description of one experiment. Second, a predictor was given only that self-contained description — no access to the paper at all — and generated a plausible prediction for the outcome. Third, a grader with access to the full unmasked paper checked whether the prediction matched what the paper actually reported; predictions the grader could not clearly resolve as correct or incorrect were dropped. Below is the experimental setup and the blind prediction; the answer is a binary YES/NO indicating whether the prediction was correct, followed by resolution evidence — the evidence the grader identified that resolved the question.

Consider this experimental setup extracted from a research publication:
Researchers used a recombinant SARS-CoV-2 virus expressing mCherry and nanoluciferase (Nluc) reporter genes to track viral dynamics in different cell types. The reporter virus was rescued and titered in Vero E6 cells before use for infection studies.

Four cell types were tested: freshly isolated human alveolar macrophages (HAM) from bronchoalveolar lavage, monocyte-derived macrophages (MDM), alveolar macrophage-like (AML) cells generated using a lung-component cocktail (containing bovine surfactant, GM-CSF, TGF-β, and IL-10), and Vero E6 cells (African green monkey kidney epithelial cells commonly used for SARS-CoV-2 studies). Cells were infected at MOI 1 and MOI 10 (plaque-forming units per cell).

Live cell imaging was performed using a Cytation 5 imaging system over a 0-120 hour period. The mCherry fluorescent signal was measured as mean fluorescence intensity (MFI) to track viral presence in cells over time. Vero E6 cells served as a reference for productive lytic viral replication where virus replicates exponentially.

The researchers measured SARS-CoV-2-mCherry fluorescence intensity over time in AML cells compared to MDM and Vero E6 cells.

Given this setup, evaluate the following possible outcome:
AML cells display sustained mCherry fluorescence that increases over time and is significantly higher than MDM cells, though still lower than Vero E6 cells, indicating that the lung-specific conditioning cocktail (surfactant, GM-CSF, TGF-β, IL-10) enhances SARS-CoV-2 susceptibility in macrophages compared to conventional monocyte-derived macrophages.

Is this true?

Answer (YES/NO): NO